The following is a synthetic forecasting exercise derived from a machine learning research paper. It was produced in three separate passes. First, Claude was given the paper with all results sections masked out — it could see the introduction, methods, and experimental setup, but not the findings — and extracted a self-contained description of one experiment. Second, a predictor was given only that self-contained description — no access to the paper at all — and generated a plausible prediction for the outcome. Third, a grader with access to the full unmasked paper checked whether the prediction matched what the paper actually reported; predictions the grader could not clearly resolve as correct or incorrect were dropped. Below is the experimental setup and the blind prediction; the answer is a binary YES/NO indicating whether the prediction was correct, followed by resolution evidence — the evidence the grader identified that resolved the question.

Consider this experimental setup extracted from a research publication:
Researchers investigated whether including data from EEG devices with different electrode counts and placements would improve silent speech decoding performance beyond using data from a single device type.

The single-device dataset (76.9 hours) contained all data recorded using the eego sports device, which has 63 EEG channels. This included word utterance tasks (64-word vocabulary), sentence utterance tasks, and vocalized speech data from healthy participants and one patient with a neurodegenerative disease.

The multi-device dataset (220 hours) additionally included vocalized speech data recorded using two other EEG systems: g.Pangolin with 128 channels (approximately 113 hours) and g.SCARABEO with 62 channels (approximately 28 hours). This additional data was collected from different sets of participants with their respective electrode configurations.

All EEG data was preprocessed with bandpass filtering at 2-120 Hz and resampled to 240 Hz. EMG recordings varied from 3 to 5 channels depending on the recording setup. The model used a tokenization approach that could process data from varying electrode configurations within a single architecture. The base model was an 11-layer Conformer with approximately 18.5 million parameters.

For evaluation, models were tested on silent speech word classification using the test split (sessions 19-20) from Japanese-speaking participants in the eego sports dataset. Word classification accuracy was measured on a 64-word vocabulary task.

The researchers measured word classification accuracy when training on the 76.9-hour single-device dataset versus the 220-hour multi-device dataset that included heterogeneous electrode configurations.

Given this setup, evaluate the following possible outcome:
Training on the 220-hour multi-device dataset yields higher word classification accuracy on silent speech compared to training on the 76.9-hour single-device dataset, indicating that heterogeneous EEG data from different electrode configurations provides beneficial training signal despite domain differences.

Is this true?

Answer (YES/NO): YES